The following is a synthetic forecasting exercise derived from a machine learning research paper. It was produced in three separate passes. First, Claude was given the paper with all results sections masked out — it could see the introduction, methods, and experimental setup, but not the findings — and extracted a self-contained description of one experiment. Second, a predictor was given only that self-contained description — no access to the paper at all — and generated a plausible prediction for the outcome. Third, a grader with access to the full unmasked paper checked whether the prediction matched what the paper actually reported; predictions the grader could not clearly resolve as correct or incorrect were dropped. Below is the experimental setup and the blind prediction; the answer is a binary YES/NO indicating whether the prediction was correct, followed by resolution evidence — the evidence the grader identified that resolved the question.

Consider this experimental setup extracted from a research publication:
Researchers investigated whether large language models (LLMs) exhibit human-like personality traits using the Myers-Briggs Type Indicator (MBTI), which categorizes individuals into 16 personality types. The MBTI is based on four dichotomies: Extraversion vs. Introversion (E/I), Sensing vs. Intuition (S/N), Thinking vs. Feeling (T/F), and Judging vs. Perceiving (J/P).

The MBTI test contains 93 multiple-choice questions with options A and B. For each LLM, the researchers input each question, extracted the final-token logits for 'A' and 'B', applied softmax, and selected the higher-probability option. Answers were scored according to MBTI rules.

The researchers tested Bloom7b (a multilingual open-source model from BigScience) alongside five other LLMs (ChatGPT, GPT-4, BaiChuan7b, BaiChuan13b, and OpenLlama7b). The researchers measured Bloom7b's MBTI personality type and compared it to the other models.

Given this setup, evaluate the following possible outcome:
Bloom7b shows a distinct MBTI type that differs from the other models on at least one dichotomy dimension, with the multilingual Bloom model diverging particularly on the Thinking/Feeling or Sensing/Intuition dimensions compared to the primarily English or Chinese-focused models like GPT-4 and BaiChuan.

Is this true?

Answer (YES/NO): YES